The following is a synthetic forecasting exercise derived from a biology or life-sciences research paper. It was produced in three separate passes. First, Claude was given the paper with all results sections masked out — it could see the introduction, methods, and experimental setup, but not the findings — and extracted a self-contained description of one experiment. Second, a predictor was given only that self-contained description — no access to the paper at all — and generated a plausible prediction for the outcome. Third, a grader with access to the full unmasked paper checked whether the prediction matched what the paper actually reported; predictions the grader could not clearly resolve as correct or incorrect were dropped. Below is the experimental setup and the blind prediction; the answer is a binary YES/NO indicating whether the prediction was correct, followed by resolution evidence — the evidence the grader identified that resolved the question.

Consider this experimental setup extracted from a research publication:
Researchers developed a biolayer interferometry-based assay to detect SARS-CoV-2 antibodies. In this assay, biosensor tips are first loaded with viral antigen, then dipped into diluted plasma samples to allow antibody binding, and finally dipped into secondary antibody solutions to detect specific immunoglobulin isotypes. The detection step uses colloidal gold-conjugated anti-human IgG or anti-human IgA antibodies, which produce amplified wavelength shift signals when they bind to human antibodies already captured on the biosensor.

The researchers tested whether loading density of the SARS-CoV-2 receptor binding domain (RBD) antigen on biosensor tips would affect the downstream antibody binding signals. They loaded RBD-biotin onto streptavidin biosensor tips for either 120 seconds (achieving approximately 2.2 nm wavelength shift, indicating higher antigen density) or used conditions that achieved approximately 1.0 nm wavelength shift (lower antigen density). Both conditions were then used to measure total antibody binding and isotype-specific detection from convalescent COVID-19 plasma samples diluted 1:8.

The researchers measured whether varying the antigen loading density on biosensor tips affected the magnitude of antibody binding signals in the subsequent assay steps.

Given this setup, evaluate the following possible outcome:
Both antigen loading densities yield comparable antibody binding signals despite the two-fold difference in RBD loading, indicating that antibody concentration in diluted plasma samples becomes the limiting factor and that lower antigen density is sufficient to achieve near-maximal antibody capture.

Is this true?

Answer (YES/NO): NO